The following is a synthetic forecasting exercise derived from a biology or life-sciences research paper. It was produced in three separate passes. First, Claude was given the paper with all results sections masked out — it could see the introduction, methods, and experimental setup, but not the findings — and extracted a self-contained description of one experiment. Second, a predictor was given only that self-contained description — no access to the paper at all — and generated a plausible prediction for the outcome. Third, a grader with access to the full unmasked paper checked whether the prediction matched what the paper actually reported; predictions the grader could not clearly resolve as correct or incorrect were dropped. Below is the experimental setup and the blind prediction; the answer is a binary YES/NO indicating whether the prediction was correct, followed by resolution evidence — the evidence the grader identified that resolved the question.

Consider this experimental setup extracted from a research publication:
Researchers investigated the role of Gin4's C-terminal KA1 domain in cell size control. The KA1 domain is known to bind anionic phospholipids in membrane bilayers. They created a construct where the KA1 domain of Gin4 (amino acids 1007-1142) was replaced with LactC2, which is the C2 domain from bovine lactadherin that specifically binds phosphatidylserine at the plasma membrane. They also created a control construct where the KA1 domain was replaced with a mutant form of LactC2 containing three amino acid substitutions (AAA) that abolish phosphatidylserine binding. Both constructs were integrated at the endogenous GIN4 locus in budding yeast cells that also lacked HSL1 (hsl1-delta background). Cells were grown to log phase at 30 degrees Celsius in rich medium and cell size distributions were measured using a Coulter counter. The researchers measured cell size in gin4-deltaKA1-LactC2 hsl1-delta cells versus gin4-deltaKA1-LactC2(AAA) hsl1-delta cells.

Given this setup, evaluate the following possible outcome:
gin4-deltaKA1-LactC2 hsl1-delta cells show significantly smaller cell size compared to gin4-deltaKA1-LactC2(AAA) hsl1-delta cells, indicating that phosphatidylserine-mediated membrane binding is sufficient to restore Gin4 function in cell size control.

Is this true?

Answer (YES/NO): YES